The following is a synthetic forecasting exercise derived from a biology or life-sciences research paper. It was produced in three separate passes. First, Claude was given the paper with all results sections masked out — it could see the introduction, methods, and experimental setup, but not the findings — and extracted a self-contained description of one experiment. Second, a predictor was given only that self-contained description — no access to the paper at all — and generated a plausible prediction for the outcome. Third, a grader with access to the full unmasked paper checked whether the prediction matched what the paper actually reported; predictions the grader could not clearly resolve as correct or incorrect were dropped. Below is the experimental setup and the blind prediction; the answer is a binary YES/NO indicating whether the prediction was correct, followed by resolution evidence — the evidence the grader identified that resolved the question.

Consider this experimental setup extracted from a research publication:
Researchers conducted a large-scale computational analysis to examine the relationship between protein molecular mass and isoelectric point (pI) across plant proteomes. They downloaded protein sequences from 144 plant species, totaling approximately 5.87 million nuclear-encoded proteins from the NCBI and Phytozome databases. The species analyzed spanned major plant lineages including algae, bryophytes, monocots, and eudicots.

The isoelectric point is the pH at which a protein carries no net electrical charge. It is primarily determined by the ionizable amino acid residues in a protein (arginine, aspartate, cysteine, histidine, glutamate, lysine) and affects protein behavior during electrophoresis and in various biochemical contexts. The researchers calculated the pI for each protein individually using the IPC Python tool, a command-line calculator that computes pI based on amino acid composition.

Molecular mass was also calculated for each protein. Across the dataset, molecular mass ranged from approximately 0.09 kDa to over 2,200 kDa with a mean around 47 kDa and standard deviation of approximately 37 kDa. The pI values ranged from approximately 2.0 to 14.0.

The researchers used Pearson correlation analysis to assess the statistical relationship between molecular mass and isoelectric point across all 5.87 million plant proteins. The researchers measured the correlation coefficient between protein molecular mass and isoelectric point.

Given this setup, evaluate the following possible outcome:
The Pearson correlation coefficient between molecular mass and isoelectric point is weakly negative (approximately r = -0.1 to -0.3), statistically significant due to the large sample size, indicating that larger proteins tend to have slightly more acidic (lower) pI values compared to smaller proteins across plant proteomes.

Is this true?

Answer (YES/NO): NO